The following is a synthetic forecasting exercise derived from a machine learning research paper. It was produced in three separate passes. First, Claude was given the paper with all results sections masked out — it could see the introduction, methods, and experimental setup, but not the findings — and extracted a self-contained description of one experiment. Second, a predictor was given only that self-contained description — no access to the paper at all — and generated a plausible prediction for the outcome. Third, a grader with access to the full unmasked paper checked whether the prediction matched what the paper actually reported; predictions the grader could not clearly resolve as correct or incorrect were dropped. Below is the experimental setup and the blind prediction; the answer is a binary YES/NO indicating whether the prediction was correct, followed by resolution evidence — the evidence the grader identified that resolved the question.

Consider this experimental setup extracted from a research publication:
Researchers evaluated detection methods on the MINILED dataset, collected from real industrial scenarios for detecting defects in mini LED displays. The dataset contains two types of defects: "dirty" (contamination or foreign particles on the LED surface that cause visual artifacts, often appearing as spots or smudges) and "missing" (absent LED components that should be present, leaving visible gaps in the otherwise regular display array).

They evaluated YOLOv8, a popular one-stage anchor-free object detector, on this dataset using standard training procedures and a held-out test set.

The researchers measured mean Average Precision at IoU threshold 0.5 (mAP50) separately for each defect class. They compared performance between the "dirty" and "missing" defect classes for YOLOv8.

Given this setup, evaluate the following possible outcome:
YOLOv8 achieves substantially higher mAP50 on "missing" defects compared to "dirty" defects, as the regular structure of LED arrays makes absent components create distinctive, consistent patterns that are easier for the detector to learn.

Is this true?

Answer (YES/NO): YES